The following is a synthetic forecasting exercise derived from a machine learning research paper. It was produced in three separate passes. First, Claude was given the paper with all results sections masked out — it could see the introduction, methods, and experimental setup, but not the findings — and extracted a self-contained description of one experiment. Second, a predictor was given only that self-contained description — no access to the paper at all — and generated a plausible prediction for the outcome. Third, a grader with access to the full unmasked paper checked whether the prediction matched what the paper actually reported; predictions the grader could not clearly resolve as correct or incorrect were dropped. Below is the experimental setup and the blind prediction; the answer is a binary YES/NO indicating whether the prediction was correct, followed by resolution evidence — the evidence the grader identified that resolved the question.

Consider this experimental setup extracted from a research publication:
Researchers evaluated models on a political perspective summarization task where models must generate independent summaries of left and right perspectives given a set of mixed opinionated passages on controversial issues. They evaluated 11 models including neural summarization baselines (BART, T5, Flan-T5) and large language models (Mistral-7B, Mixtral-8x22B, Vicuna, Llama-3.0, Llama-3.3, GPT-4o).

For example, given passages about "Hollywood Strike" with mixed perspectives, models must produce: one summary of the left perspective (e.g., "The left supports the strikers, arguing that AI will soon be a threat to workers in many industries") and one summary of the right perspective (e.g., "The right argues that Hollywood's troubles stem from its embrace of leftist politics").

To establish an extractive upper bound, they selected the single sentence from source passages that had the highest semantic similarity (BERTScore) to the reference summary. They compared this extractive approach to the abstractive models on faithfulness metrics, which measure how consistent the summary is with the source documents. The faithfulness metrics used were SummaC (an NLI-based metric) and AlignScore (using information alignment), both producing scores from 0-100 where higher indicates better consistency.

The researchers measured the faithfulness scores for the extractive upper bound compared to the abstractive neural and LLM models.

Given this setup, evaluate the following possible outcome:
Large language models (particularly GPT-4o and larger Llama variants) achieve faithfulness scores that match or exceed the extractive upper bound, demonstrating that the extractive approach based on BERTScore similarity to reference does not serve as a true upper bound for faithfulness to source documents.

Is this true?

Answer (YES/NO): NO